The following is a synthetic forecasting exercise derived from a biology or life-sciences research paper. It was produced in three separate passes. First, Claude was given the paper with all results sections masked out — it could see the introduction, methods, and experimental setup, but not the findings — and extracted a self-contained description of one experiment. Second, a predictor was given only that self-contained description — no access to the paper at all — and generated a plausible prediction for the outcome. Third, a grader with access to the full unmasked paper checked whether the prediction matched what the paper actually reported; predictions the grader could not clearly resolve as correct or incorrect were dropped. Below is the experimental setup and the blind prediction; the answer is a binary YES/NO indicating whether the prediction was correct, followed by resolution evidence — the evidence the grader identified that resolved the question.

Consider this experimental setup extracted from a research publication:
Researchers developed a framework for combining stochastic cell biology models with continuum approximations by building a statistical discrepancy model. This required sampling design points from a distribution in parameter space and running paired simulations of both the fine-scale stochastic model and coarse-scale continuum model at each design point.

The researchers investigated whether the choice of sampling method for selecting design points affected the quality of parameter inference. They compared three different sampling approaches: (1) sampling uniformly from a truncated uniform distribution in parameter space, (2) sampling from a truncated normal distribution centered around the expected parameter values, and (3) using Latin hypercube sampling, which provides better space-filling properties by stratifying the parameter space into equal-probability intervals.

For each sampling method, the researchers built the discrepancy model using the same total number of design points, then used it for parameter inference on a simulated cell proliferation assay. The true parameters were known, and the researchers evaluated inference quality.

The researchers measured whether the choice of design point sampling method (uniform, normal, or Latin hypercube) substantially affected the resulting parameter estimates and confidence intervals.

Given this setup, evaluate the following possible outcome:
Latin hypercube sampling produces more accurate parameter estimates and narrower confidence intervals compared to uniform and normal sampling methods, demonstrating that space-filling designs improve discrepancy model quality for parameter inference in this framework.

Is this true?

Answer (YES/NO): NO